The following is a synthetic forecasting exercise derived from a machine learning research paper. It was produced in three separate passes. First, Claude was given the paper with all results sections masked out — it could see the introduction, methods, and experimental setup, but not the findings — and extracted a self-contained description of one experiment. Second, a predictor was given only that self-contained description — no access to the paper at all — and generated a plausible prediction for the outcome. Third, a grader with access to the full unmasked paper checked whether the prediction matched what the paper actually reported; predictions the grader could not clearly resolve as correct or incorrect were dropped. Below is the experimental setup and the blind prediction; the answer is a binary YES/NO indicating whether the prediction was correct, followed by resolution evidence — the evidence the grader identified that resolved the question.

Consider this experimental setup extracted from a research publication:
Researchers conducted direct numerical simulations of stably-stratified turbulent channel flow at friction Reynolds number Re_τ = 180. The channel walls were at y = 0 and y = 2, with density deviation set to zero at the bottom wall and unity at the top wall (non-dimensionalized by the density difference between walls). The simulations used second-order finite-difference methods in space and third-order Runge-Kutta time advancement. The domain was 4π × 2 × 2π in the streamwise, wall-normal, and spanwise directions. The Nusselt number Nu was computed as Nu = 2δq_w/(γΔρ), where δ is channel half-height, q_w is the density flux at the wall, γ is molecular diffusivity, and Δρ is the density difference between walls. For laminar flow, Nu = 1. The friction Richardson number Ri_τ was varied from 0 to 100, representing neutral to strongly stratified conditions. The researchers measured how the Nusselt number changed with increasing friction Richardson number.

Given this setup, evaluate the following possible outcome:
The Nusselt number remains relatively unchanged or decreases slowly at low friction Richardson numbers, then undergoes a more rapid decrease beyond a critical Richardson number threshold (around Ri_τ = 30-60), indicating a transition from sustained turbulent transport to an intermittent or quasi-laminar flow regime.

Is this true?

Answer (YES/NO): NO